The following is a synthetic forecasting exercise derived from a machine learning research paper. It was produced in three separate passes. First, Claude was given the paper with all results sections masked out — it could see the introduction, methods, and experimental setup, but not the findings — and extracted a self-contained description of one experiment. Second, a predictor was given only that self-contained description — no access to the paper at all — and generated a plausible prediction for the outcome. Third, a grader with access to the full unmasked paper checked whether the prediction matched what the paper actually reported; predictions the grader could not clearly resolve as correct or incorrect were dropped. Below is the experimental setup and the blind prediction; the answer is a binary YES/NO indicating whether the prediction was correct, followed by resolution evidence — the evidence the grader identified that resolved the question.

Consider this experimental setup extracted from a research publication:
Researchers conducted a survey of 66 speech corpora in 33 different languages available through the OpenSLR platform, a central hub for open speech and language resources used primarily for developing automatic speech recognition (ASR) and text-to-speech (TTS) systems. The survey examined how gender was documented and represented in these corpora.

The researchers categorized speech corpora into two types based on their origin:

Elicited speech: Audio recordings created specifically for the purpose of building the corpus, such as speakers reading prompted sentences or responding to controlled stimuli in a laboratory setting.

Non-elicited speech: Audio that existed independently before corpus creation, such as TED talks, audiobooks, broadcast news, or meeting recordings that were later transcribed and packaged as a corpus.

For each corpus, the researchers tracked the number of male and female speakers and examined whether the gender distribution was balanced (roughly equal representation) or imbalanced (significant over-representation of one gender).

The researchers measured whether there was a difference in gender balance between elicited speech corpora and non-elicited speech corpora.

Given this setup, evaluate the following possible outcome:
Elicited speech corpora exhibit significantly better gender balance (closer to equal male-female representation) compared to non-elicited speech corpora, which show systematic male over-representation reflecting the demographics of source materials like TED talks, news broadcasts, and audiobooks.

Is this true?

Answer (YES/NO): YES